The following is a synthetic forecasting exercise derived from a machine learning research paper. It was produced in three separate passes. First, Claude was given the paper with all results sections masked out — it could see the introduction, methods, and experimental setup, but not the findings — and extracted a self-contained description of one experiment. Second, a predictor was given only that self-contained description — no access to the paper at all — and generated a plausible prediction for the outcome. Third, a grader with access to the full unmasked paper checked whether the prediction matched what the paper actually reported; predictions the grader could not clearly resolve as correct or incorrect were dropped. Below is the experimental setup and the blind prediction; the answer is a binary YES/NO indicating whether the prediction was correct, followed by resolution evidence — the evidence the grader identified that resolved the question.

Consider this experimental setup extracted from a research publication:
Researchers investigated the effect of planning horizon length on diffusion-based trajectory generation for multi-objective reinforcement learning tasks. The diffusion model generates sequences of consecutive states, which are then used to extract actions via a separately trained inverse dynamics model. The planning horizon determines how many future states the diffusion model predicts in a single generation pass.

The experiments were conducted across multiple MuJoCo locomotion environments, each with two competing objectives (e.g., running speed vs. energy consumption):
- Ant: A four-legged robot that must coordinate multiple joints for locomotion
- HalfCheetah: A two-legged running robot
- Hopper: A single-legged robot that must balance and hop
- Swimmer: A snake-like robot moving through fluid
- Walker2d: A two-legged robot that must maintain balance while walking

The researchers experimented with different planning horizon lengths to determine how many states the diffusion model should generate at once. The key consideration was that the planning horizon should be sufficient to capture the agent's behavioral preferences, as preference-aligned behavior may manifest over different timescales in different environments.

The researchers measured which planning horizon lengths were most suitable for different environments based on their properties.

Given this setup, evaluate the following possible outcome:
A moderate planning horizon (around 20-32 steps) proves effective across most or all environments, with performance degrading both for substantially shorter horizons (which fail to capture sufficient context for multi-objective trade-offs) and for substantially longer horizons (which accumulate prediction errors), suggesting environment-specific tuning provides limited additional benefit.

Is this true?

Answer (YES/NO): NO